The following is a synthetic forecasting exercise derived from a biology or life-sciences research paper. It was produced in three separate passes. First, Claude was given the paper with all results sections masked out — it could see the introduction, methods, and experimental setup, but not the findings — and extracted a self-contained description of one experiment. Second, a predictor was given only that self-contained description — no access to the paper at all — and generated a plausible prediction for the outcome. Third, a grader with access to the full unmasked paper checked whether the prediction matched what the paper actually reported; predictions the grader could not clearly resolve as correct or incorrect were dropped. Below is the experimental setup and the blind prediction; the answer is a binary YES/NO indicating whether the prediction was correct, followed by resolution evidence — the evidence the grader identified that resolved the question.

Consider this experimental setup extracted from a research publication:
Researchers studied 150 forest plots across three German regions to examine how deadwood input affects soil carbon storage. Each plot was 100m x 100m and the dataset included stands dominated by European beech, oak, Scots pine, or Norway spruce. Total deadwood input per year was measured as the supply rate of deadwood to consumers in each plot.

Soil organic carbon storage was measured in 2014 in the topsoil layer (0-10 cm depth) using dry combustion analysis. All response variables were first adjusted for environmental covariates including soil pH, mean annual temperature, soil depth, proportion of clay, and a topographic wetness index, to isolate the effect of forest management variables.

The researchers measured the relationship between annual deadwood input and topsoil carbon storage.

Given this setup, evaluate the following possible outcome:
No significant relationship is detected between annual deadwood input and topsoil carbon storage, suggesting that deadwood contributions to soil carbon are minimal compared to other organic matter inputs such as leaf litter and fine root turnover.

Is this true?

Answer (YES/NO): NO